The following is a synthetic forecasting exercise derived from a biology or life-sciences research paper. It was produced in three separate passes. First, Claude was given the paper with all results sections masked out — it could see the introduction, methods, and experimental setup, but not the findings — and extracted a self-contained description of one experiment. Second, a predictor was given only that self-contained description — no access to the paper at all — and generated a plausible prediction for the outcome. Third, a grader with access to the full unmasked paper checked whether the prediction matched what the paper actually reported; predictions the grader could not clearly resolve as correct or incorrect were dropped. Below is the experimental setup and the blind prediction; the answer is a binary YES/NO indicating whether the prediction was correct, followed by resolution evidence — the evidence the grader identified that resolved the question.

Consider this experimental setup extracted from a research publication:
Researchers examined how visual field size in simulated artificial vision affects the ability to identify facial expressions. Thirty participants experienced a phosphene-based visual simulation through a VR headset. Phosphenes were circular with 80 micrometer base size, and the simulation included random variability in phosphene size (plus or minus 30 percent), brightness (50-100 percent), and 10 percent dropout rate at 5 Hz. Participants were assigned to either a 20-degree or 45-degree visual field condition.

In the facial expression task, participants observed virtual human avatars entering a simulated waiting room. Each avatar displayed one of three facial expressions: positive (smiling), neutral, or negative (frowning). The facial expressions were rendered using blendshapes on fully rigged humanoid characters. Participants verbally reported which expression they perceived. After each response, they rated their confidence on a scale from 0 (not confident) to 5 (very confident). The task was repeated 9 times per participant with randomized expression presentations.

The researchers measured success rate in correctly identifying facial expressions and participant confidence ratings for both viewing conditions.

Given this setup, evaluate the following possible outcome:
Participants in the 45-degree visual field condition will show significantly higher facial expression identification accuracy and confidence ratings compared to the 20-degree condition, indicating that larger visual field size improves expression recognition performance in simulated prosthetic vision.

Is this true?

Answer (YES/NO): NO